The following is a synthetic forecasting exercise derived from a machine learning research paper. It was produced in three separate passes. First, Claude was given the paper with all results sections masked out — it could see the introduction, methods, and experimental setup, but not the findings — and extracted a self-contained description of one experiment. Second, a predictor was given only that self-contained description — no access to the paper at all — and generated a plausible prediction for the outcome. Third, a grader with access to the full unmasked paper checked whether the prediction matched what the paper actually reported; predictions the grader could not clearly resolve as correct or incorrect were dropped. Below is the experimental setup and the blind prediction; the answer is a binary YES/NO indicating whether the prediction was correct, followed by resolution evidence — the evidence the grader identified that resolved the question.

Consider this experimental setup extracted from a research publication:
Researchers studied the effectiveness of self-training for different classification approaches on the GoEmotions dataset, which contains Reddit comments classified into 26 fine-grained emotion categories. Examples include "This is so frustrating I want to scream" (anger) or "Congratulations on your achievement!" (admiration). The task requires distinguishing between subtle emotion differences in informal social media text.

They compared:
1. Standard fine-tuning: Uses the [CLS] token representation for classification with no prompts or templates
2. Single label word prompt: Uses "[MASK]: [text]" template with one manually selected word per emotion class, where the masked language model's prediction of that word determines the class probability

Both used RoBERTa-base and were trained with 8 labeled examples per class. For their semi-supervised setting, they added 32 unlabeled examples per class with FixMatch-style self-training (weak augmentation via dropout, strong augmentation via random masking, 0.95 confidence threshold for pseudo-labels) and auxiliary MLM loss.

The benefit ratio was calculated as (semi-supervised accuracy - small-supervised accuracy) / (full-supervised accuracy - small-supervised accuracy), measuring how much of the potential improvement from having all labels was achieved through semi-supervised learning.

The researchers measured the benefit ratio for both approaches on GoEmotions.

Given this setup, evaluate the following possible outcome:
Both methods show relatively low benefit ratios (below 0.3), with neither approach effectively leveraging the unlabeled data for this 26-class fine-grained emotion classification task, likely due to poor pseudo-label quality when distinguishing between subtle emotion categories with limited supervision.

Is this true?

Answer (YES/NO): YES